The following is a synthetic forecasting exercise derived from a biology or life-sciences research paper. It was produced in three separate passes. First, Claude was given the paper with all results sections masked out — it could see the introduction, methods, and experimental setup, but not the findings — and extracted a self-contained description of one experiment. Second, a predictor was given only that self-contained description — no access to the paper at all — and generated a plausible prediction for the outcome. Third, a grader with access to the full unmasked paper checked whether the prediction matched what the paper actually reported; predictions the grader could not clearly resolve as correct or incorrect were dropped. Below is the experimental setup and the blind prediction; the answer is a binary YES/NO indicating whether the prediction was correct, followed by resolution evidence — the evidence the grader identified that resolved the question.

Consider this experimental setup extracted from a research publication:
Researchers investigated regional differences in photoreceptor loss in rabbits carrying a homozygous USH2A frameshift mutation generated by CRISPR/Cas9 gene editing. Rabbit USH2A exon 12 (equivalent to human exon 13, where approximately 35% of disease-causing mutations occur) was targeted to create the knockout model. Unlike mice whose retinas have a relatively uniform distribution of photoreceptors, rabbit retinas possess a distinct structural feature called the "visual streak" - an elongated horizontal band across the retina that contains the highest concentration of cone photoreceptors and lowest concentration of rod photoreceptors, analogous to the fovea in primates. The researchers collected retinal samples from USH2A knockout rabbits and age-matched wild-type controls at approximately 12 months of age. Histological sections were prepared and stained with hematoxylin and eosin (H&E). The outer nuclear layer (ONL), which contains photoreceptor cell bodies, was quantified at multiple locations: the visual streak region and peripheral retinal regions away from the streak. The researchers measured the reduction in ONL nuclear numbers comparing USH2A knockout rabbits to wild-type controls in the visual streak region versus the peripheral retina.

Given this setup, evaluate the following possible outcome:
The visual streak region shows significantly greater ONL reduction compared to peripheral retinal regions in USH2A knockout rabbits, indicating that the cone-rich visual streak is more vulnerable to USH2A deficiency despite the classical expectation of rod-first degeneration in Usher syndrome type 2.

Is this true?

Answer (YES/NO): YES